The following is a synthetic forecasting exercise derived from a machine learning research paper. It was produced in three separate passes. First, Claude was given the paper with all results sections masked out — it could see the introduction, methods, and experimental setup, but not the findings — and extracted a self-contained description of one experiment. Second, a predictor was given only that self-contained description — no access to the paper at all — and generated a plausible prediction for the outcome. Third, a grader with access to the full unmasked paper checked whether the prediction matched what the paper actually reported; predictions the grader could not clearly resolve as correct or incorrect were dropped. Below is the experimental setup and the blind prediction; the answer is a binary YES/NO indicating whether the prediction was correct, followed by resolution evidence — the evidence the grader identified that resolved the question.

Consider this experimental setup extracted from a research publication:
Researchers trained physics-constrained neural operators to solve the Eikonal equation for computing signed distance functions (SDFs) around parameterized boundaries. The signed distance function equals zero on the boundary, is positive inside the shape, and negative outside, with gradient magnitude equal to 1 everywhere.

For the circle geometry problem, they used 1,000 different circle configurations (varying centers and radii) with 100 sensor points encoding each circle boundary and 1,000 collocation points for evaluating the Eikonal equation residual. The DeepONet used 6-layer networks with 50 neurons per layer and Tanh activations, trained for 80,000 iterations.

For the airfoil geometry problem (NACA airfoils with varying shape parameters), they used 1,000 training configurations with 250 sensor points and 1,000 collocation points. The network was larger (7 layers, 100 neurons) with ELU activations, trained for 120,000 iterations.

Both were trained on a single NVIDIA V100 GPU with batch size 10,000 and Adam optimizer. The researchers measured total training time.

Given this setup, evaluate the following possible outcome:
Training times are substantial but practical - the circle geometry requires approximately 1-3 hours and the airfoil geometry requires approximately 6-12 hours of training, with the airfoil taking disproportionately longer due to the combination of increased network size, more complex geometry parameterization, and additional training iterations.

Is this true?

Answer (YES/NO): NO